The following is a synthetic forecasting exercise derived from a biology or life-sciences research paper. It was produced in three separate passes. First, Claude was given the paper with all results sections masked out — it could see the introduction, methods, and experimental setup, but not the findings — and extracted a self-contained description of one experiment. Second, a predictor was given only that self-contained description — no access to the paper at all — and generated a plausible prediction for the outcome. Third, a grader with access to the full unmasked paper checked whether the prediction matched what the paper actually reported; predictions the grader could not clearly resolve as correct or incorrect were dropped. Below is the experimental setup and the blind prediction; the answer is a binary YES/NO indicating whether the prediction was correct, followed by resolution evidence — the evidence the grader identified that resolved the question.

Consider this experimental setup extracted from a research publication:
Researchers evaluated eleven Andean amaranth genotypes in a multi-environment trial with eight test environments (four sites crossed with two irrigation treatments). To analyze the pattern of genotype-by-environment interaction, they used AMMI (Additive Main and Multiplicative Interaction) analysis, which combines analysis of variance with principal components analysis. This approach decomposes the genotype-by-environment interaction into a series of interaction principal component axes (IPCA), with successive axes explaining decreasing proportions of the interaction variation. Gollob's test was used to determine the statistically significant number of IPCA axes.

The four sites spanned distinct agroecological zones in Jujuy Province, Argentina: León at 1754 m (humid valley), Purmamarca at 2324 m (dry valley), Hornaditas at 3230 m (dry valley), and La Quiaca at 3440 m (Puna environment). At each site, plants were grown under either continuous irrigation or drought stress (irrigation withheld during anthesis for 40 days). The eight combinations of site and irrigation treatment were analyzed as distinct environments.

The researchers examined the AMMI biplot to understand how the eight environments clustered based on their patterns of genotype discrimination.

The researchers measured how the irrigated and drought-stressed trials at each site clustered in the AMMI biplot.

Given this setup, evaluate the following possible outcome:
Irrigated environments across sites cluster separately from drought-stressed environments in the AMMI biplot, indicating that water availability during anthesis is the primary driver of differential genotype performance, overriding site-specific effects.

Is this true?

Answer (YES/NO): NO